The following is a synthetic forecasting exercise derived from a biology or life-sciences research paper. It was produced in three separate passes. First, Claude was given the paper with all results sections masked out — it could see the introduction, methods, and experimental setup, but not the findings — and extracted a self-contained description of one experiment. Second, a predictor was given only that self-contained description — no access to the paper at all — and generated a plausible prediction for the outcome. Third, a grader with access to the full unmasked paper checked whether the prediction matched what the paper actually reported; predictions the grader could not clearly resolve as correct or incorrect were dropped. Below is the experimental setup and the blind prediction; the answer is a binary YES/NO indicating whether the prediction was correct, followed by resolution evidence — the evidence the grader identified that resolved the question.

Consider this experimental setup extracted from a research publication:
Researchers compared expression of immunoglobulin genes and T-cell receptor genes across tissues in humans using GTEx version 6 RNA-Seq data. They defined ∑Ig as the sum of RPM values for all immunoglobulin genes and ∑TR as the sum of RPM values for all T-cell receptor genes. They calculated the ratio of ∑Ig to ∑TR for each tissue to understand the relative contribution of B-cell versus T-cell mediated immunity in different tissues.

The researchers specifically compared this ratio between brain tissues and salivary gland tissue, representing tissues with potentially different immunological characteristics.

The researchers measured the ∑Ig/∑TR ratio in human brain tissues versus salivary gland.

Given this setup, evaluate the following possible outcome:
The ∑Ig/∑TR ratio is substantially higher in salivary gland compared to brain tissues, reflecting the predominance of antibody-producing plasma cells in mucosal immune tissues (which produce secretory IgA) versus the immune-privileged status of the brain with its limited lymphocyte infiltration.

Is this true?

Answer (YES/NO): YES